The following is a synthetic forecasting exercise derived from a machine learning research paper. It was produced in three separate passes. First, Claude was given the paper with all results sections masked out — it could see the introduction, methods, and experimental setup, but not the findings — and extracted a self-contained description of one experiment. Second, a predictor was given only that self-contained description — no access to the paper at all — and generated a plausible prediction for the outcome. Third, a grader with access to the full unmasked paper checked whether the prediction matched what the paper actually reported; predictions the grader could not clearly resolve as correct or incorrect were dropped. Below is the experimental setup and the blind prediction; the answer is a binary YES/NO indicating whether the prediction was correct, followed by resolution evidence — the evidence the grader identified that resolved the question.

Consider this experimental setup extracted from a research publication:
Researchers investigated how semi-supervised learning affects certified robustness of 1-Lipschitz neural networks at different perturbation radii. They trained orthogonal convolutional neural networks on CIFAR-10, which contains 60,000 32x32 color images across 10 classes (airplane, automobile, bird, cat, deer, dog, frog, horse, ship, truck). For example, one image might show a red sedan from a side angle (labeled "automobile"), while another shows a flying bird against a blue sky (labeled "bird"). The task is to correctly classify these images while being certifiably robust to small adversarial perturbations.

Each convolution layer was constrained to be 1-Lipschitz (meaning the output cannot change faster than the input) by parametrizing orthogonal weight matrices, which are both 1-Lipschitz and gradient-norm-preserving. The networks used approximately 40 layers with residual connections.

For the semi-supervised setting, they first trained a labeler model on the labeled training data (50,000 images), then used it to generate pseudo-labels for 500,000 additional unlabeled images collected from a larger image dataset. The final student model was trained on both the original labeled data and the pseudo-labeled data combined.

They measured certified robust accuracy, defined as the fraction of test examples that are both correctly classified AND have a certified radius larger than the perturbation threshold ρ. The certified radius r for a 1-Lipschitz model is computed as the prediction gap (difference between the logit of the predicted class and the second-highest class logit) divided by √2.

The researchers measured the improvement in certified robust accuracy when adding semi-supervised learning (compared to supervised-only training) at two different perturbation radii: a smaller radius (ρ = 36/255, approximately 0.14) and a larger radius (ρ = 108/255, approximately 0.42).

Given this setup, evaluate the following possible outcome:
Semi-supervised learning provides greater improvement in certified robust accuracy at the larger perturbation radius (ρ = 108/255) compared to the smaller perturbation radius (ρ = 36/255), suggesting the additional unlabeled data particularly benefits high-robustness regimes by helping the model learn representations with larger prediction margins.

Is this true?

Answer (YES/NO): YES